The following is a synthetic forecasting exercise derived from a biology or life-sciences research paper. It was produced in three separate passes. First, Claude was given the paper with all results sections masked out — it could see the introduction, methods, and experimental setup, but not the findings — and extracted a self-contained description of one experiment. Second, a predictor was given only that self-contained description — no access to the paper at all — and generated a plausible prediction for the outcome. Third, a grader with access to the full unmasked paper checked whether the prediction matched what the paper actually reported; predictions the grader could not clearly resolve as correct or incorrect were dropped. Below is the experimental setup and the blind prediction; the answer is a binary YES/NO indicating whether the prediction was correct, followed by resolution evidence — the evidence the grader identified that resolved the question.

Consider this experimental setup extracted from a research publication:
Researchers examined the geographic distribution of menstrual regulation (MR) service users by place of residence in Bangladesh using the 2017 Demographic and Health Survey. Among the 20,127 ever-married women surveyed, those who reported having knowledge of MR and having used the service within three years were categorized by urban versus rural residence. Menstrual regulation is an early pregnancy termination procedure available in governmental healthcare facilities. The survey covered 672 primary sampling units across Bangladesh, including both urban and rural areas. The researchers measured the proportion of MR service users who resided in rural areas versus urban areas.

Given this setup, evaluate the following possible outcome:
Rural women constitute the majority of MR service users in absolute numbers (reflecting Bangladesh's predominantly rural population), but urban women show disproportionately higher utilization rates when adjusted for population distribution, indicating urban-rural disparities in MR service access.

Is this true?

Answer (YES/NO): YES